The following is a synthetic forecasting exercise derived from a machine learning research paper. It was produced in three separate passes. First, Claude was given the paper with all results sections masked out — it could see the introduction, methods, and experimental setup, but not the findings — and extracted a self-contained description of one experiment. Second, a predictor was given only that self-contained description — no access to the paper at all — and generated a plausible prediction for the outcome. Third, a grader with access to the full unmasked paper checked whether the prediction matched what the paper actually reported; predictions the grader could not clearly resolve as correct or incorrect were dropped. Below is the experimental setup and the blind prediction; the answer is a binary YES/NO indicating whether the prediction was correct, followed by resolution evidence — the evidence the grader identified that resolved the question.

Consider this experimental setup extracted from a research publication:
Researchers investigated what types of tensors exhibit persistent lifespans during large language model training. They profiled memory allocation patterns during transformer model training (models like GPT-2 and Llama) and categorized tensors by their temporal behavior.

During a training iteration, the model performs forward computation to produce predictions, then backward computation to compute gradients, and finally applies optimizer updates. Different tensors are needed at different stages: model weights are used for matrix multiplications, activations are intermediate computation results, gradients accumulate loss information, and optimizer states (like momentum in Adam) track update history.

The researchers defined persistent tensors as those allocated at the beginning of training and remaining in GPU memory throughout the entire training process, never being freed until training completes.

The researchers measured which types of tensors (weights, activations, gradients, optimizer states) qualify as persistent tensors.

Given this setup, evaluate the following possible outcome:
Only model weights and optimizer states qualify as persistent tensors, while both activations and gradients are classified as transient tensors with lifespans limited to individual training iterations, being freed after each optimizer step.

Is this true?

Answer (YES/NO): NO